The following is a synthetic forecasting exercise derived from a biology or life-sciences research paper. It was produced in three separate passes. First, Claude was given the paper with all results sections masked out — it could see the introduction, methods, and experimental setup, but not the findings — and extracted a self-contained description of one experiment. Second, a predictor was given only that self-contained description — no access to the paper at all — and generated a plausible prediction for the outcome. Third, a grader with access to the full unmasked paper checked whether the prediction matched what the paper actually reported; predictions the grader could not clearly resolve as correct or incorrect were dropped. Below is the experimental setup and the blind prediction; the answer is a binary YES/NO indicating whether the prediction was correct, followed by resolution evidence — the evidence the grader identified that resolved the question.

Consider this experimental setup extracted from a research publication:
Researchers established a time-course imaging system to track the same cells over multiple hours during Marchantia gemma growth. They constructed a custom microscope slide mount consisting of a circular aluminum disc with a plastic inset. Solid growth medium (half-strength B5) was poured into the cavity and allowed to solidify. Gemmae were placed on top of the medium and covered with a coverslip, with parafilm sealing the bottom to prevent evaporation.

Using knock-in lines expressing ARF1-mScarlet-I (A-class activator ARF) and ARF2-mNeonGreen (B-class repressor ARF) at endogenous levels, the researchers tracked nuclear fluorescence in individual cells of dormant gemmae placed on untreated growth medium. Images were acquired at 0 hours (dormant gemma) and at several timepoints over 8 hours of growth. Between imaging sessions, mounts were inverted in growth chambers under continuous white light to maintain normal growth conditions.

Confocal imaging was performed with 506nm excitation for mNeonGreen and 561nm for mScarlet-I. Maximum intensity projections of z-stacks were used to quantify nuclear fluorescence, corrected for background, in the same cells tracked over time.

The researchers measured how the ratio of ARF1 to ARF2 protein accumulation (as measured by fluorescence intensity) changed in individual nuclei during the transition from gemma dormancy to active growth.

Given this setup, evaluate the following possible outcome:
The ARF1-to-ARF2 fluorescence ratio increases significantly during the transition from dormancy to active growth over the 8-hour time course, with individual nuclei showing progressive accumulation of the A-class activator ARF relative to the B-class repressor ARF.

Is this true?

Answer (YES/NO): YES